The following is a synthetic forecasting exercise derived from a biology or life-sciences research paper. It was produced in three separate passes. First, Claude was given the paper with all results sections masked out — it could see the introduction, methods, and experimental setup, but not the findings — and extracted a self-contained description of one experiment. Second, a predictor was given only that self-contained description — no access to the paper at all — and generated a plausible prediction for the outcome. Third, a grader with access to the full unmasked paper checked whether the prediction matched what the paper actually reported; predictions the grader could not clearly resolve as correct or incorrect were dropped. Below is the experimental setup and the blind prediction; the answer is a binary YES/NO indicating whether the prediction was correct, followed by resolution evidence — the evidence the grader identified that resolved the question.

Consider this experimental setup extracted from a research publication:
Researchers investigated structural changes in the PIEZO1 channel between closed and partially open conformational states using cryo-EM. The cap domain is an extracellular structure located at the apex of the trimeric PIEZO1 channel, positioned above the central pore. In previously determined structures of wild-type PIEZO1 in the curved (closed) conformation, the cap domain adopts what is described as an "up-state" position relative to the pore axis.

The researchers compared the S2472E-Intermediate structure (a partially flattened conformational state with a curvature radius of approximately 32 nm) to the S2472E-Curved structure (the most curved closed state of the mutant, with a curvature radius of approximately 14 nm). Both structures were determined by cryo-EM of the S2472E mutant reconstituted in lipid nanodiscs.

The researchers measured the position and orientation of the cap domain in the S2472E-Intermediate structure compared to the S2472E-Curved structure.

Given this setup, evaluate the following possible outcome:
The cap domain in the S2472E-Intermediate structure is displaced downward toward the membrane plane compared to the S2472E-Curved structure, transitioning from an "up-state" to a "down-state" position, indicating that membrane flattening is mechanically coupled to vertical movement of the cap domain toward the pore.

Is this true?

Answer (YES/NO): YES